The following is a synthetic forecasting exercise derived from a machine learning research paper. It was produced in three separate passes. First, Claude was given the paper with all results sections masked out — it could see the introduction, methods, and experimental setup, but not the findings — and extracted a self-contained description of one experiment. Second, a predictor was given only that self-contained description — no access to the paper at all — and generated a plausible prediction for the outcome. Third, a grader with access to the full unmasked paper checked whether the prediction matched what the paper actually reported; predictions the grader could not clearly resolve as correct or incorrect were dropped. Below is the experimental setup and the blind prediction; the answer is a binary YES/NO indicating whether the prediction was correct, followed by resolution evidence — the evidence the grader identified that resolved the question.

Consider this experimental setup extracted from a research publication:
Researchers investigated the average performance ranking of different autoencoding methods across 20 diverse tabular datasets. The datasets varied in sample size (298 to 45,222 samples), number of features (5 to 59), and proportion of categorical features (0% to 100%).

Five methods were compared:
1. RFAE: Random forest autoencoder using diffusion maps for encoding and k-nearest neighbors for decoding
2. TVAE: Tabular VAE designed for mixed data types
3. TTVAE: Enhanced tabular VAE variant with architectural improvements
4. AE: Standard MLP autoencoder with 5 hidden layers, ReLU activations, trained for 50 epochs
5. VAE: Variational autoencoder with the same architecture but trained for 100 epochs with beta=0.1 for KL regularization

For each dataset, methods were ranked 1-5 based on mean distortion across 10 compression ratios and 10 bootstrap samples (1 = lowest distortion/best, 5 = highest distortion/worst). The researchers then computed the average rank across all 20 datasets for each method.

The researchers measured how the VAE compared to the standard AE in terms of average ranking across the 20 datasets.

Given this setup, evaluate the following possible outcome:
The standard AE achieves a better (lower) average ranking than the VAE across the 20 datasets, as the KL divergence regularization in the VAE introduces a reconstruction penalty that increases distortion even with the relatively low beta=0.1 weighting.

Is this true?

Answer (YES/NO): YES